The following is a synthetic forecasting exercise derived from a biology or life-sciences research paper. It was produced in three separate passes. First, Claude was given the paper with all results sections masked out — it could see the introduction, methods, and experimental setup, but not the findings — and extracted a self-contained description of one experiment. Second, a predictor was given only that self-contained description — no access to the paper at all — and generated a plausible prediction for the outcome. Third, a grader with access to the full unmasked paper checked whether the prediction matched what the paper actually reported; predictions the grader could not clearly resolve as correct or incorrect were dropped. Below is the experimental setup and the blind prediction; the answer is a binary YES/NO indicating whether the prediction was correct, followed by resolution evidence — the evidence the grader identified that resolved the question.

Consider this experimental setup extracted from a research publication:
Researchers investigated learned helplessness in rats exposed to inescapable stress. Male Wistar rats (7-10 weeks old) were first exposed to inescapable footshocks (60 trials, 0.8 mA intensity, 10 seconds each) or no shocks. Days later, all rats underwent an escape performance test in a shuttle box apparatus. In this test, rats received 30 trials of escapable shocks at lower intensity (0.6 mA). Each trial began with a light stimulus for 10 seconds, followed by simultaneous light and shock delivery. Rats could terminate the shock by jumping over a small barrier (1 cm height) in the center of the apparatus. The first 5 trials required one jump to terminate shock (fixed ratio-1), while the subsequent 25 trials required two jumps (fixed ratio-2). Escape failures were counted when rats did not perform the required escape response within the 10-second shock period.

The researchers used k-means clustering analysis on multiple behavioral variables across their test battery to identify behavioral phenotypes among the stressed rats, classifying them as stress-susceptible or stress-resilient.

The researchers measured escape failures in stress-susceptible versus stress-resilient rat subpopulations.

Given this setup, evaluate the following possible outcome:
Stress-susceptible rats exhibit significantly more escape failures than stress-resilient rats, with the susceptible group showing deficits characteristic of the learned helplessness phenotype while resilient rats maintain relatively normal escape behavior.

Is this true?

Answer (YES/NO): YES